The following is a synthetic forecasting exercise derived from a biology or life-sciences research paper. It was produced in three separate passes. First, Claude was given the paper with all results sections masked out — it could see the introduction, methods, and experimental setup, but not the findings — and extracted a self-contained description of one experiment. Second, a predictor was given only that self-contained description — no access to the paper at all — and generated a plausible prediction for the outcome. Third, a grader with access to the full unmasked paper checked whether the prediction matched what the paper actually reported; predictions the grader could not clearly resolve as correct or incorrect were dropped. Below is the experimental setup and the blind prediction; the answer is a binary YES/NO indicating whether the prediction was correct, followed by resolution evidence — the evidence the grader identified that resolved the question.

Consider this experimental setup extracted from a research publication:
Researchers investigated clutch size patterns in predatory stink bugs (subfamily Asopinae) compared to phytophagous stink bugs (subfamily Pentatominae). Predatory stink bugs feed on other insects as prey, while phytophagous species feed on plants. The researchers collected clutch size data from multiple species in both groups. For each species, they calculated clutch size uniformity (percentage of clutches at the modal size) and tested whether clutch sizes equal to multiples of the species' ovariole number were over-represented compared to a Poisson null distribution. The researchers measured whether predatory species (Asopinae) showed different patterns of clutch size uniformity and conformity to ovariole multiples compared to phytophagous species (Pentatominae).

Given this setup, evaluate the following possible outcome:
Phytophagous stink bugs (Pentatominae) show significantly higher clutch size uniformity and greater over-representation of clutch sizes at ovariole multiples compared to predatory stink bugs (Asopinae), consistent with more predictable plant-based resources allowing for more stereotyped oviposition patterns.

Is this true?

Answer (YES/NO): YES